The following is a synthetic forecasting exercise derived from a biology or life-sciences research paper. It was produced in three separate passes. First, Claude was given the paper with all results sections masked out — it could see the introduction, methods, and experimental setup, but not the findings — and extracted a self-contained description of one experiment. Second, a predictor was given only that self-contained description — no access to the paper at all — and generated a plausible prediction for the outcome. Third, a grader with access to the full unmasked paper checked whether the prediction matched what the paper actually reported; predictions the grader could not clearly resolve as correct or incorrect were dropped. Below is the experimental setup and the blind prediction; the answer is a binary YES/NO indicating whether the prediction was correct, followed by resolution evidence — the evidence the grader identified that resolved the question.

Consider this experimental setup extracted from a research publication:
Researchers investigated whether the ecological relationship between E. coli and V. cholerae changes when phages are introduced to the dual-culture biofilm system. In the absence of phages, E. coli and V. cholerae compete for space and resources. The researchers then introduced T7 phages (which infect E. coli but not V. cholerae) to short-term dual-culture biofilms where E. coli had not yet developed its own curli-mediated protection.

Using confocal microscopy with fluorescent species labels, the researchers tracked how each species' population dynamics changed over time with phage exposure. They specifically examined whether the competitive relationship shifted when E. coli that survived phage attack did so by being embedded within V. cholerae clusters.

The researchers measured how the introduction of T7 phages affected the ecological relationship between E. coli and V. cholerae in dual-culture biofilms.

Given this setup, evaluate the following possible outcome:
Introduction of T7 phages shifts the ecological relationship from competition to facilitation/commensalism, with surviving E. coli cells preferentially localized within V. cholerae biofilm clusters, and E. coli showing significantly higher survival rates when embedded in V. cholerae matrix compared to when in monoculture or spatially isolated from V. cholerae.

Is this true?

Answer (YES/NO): NO